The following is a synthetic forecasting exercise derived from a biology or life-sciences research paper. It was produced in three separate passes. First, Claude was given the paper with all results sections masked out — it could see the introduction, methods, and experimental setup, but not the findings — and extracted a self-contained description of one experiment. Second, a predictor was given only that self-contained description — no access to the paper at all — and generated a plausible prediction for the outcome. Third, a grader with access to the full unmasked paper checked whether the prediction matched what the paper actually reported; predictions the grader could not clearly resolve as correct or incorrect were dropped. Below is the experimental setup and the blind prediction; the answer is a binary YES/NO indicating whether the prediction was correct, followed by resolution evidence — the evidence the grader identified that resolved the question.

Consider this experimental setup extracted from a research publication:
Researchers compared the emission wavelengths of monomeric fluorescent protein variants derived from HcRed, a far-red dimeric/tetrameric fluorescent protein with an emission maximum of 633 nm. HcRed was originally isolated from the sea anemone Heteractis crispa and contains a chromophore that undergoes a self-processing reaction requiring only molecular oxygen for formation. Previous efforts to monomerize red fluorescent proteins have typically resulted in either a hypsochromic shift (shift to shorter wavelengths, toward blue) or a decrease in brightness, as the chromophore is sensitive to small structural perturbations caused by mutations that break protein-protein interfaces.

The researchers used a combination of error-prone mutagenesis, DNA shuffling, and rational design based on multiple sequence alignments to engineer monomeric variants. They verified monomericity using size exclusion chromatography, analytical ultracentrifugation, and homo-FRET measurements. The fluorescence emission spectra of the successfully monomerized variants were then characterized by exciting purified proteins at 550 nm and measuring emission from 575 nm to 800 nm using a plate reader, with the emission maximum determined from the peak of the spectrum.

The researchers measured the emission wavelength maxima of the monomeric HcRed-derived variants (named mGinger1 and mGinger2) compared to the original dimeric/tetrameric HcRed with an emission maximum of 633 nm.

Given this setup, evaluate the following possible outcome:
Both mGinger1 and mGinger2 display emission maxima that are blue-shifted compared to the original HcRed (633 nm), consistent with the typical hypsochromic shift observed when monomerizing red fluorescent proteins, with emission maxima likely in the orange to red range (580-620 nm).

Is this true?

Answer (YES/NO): NO